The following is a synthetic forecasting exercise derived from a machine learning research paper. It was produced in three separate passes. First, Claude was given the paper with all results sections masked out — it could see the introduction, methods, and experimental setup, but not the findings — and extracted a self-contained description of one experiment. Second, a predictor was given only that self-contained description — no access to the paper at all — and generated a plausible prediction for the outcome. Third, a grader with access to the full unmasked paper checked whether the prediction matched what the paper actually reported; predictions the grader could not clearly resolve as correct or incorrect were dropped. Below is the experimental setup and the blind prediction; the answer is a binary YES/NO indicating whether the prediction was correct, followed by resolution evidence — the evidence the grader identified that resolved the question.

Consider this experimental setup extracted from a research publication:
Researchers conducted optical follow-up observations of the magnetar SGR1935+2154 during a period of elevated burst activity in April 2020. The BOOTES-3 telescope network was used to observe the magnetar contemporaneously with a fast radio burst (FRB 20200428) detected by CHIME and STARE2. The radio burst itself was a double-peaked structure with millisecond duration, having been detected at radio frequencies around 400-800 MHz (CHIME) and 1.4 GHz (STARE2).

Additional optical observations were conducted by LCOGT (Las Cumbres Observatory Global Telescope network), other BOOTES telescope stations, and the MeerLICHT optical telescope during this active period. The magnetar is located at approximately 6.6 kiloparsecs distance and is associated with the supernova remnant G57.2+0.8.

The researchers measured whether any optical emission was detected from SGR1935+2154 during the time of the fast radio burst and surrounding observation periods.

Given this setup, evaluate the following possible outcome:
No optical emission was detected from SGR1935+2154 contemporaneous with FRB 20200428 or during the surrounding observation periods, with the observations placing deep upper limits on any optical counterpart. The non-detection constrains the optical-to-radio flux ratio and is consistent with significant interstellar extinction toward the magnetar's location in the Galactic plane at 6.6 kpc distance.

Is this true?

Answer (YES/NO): NO